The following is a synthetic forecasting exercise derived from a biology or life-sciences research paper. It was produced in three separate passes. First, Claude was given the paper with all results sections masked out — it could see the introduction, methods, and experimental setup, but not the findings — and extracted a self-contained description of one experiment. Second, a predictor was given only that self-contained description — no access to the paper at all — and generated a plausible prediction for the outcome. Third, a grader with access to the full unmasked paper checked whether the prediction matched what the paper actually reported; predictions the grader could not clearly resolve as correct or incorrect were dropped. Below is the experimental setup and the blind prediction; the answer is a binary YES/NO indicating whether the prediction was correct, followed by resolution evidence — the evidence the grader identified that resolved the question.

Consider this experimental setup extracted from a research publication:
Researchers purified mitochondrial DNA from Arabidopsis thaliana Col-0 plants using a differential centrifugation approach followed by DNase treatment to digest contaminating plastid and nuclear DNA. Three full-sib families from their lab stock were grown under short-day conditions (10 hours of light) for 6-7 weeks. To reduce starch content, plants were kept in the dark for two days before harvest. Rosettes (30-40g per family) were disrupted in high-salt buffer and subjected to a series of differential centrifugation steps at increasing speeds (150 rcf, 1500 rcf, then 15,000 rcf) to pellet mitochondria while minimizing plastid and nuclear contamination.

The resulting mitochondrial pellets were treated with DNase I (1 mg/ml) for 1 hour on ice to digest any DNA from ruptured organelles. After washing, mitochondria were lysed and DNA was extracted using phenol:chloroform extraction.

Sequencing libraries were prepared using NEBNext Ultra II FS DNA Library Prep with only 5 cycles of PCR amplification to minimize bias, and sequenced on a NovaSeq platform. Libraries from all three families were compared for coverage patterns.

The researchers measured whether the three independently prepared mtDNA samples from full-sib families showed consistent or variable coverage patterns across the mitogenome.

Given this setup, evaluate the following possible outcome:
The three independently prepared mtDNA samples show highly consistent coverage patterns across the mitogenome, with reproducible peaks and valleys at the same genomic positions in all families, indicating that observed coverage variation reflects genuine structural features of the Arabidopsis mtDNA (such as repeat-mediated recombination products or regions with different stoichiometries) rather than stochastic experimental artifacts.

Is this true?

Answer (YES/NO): YES